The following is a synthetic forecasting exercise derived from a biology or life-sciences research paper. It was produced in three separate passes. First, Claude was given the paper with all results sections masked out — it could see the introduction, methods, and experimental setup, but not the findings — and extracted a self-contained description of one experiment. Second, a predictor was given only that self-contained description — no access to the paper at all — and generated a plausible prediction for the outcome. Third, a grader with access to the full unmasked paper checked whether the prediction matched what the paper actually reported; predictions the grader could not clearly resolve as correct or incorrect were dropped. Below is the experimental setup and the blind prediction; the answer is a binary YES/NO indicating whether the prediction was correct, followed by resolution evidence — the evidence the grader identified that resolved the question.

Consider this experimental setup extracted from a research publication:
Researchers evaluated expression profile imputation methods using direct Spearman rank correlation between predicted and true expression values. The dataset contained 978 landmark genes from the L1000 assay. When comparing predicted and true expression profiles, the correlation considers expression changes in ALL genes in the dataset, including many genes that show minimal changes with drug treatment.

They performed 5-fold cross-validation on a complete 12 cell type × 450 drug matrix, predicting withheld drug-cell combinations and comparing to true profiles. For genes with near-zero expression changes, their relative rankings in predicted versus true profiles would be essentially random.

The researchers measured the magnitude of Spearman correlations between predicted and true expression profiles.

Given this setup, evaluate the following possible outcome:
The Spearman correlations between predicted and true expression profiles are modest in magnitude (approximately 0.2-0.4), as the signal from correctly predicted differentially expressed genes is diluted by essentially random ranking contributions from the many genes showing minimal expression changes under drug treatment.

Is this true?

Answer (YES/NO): NO